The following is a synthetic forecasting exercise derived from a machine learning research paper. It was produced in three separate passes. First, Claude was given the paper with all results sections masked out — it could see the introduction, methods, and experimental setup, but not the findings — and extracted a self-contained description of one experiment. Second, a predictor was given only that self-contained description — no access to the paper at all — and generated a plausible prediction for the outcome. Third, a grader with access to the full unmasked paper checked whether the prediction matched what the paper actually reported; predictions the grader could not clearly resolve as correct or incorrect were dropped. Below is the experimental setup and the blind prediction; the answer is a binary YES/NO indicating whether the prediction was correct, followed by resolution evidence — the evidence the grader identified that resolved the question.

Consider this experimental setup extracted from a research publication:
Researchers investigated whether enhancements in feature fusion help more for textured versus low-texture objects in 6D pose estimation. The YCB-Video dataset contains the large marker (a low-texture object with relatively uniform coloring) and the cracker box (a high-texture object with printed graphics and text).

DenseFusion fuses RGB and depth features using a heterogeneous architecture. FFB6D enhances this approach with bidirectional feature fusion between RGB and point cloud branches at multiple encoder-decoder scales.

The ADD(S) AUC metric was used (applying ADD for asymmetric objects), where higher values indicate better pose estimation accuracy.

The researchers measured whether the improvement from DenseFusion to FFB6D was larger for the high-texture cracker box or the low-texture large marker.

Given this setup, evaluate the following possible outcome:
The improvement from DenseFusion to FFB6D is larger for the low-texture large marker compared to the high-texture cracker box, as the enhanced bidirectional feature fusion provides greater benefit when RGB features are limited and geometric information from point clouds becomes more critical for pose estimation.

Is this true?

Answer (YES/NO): NO